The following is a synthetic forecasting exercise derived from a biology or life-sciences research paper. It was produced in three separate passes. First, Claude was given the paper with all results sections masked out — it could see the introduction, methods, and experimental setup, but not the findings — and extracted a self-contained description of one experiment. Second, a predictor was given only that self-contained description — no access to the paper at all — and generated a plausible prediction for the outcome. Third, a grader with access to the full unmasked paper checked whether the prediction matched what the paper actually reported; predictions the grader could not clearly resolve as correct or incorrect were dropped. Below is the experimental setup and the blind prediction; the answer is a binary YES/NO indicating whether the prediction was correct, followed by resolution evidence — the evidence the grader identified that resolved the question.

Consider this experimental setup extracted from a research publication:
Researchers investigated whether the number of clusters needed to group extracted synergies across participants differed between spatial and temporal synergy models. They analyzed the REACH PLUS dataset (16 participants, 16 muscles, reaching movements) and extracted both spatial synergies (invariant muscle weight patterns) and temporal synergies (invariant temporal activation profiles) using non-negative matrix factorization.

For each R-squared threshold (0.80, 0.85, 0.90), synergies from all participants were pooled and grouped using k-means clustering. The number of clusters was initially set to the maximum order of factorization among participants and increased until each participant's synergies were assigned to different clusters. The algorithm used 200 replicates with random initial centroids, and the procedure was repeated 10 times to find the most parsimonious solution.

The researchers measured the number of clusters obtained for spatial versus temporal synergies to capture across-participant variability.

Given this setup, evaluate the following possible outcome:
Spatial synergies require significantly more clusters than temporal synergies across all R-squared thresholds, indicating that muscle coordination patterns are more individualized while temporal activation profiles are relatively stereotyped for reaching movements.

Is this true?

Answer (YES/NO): YES